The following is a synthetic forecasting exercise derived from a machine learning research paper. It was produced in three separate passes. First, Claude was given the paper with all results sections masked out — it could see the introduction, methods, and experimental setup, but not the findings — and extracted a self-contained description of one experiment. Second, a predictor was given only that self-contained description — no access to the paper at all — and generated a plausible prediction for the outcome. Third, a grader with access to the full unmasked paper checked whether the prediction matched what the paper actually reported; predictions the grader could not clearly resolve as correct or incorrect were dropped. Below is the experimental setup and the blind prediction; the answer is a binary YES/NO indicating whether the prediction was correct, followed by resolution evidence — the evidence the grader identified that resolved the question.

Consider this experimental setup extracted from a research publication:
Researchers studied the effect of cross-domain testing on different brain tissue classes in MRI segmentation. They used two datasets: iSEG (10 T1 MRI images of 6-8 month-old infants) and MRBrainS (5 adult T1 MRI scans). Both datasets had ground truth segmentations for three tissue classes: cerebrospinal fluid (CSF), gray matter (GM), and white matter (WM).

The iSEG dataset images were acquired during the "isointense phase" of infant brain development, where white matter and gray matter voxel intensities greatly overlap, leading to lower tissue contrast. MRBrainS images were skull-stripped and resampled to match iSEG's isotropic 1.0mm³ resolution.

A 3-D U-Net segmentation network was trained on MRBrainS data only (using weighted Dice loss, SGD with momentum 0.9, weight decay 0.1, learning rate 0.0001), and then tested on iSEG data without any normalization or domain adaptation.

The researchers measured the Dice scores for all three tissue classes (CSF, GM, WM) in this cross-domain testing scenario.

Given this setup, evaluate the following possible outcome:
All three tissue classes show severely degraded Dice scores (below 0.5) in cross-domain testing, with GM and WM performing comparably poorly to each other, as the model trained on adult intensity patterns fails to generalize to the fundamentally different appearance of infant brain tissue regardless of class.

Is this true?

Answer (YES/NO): NO